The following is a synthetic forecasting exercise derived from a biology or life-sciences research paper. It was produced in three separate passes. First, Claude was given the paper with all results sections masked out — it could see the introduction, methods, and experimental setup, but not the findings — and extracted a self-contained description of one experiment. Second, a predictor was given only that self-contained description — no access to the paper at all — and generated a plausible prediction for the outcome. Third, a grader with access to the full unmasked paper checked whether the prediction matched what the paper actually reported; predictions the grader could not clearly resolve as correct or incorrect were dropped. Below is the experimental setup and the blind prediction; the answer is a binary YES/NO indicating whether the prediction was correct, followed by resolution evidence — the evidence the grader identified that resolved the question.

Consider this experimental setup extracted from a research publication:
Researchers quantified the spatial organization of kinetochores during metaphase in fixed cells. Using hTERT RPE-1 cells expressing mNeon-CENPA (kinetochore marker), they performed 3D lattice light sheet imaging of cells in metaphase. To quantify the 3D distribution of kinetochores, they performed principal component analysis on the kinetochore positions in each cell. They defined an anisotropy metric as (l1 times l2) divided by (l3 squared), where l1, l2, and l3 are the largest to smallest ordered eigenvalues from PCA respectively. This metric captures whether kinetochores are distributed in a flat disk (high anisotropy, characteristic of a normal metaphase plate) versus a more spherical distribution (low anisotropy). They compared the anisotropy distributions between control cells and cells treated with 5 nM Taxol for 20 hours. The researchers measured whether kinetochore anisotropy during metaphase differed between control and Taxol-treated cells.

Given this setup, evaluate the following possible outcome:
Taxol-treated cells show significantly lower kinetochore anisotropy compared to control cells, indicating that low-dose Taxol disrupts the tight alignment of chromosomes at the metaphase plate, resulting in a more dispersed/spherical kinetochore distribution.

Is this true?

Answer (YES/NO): YES